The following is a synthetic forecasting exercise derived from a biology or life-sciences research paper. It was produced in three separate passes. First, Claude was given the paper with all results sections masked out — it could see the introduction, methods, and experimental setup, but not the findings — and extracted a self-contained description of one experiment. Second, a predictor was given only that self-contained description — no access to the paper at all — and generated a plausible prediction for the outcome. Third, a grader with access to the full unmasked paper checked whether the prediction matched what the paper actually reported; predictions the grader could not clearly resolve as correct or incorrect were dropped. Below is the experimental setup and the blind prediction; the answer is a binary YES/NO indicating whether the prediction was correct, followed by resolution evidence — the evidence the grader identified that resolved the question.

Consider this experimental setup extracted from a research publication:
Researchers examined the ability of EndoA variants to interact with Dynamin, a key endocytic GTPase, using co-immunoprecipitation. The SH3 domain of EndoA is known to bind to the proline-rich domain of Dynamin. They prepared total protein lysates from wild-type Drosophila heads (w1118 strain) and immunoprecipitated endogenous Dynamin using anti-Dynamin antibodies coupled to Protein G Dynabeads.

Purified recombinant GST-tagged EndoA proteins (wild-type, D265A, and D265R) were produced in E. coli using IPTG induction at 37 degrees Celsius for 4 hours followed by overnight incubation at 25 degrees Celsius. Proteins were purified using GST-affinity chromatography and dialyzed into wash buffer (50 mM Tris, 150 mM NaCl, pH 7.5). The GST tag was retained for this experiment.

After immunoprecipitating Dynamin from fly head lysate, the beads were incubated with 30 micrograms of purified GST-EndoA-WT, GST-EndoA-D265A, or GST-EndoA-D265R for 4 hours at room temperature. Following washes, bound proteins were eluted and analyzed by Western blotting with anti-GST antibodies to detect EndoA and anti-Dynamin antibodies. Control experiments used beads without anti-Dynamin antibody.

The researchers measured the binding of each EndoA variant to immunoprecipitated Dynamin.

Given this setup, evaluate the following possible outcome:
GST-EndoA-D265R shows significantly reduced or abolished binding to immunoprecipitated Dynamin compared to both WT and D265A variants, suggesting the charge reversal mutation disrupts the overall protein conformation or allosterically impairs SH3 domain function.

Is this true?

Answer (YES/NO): NO